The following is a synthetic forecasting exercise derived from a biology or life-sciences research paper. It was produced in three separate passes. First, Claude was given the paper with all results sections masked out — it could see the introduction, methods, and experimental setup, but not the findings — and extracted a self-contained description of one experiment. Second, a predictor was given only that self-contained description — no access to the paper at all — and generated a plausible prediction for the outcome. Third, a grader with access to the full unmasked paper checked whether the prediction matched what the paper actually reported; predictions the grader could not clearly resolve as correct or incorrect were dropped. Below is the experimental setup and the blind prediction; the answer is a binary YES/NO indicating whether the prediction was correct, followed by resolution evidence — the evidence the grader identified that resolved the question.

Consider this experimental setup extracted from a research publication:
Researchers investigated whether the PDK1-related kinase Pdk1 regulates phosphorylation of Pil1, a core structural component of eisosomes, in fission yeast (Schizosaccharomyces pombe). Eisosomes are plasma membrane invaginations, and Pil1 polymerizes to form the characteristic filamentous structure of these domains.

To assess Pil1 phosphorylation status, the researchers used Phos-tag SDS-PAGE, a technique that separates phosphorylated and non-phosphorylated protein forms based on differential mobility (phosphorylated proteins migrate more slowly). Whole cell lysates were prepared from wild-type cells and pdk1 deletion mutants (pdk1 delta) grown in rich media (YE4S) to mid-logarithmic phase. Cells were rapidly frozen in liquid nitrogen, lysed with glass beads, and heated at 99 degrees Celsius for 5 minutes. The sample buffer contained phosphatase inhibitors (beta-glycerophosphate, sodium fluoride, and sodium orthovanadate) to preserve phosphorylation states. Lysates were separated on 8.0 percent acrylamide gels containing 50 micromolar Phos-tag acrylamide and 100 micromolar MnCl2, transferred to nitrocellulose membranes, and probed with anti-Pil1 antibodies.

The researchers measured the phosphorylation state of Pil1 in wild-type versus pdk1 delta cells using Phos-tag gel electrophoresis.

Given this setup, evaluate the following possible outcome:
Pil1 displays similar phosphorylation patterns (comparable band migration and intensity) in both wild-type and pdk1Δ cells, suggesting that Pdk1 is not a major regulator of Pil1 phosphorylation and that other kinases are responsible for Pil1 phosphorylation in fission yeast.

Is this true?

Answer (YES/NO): NO